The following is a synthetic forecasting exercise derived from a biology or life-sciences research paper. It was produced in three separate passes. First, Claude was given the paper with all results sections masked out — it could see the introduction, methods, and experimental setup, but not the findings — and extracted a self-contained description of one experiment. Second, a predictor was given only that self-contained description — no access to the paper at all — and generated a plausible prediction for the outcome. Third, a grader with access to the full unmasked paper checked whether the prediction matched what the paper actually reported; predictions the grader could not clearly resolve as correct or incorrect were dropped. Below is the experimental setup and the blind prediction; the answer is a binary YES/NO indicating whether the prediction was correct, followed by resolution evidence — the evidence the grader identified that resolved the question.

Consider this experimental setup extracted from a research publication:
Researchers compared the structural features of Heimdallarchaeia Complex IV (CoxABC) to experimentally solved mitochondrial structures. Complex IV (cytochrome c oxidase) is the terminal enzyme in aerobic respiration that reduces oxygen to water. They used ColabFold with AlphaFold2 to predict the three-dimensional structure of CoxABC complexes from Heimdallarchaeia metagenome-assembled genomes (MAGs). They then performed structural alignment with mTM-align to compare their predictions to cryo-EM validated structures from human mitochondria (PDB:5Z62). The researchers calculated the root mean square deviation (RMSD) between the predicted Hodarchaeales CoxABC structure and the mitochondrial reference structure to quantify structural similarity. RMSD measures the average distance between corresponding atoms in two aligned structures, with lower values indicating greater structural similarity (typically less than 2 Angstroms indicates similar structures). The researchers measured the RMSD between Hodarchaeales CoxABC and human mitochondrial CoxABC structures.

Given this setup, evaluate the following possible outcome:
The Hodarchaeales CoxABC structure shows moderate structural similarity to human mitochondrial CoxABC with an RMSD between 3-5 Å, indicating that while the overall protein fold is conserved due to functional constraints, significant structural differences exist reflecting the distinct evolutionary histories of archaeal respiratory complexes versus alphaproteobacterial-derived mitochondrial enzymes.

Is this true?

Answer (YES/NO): NO